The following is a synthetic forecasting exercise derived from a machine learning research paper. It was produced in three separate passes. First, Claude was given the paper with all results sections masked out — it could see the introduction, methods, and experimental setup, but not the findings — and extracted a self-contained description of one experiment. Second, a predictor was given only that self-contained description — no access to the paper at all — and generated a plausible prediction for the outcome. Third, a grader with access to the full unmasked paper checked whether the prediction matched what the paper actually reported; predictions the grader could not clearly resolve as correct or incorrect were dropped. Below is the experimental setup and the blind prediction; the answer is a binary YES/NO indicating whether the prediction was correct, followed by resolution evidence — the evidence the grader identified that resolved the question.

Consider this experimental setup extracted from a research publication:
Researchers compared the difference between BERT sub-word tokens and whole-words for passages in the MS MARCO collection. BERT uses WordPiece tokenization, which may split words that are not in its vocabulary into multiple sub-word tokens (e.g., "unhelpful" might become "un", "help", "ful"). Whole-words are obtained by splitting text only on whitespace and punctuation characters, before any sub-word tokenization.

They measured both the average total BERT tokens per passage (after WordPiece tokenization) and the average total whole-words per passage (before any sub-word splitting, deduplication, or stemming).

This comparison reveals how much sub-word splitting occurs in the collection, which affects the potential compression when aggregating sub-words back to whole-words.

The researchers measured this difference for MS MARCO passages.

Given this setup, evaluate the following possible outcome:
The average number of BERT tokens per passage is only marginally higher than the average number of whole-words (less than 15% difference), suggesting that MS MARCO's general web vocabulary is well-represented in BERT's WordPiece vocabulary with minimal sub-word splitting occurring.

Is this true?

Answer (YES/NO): YES